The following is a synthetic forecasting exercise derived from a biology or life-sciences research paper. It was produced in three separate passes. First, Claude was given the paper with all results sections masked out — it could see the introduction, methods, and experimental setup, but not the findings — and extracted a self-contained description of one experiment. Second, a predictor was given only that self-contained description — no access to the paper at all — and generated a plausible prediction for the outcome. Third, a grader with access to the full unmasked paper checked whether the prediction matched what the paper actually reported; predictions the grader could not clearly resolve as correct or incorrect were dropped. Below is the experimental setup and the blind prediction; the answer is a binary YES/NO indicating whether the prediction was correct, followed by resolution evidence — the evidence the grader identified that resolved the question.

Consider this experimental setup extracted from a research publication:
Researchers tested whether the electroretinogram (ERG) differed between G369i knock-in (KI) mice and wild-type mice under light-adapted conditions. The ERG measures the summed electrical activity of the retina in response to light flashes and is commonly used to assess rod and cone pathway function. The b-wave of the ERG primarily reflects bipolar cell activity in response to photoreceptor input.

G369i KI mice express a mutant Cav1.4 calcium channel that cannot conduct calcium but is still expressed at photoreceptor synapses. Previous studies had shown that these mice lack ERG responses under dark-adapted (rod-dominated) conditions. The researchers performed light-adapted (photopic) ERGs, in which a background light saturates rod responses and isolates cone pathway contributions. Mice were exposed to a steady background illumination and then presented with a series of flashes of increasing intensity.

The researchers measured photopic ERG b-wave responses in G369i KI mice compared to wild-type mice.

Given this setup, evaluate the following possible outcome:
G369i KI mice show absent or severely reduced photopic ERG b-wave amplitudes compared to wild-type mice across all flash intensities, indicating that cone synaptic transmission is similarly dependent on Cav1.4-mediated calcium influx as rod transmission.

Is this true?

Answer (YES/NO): NO